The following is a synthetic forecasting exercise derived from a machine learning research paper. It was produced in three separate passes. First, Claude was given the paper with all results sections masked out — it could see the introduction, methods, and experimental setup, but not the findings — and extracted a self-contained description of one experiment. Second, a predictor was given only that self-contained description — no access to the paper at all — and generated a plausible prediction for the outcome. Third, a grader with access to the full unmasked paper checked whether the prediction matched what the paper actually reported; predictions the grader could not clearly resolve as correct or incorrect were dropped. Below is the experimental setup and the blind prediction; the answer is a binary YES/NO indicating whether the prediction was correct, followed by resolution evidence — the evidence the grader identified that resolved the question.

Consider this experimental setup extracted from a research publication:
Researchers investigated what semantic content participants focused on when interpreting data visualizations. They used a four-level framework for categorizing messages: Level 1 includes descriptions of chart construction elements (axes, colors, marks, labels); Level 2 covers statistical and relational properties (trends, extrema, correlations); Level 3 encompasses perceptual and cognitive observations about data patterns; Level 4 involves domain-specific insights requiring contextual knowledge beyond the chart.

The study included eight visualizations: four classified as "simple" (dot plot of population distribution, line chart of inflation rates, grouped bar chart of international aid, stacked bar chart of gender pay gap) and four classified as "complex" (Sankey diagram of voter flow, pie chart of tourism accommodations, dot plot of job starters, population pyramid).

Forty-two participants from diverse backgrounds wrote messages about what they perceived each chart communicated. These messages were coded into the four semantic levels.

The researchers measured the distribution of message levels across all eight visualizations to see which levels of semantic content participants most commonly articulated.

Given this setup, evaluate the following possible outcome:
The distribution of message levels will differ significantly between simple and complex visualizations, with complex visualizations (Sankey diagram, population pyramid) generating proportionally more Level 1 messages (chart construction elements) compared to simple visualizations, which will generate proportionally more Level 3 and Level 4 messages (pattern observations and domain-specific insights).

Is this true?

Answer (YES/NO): NO